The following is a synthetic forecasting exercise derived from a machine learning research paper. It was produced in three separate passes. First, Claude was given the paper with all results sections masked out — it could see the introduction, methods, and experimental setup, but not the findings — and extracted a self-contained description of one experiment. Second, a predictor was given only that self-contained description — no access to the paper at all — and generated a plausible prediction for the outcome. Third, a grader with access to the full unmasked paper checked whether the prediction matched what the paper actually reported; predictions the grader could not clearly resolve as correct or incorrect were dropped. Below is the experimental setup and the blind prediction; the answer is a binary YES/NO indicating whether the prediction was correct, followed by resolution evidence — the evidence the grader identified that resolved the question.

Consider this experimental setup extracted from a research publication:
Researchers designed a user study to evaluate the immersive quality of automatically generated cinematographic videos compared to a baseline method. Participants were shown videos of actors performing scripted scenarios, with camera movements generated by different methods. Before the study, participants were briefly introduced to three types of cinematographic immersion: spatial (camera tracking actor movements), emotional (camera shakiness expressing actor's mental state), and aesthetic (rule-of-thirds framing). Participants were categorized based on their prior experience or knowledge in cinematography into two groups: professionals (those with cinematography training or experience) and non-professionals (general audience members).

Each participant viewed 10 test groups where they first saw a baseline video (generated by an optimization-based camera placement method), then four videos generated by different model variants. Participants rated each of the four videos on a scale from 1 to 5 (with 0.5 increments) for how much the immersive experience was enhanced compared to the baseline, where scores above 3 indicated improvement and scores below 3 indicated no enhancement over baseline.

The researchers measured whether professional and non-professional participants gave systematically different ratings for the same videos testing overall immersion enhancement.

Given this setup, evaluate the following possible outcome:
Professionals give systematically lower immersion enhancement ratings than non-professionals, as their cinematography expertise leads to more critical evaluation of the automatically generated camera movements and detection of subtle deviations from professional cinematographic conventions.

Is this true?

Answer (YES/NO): NO